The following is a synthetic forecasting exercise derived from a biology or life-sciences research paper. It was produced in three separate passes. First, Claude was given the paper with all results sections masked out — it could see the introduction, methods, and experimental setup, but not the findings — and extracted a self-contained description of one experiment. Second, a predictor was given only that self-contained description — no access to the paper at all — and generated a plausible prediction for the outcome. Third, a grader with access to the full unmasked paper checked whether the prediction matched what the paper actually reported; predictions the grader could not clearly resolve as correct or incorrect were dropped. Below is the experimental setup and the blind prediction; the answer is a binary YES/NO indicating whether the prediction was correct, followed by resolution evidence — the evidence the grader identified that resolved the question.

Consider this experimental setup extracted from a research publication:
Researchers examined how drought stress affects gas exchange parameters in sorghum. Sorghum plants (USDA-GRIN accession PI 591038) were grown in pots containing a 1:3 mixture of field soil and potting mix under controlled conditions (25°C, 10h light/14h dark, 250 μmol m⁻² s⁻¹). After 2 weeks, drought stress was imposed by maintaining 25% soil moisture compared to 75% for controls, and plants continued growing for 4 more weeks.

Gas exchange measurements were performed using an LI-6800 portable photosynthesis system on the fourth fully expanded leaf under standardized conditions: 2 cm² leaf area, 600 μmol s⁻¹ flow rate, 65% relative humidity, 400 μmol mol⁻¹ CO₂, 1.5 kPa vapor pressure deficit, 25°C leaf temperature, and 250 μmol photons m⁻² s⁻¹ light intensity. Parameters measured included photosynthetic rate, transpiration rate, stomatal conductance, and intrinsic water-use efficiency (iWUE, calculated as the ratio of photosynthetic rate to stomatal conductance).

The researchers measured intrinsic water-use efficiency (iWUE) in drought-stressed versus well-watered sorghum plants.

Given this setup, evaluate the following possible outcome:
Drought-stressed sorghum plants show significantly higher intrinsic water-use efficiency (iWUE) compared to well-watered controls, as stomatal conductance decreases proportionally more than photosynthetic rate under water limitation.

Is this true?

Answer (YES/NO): NO